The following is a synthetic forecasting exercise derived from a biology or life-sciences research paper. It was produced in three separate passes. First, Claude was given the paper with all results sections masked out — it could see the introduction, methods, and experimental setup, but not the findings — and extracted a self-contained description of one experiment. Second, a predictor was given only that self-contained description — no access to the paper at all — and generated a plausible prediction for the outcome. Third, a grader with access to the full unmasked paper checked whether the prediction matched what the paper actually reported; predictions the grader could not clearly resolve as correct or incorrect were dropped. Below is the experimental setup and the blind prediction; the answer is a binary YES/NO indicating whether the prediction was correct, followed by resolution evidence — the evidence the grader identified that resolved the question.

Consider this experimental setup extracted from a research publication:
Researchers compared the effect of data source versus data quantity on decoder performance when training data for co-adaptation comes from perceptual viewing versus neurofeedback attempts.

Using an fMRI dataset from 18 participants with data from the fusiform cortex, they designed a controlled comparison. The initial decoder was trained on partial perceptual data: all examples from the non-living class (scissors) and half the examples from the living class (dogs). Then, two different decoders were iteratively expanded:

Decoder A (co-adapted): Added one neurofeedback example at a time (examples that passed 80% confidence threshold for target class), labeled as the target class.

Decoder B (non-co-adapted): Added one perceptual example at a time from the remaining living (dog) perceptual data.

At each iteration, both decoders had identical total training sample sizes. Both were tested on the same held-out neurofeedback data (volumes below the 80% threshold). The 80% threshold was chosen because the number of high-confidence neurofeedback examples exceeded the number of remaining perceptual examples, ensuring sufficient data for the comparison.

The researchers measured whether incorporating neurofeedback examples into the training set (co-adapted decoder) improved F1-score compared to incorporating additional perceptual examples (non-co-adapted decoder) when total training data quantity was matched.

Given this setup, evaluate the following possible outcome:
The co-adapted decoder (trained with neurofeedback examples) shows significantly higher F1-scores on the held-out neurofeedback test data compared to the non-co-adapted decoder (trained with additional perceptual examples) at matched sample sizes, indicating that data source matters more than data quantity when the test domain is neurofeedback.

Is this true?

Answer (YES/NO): YES